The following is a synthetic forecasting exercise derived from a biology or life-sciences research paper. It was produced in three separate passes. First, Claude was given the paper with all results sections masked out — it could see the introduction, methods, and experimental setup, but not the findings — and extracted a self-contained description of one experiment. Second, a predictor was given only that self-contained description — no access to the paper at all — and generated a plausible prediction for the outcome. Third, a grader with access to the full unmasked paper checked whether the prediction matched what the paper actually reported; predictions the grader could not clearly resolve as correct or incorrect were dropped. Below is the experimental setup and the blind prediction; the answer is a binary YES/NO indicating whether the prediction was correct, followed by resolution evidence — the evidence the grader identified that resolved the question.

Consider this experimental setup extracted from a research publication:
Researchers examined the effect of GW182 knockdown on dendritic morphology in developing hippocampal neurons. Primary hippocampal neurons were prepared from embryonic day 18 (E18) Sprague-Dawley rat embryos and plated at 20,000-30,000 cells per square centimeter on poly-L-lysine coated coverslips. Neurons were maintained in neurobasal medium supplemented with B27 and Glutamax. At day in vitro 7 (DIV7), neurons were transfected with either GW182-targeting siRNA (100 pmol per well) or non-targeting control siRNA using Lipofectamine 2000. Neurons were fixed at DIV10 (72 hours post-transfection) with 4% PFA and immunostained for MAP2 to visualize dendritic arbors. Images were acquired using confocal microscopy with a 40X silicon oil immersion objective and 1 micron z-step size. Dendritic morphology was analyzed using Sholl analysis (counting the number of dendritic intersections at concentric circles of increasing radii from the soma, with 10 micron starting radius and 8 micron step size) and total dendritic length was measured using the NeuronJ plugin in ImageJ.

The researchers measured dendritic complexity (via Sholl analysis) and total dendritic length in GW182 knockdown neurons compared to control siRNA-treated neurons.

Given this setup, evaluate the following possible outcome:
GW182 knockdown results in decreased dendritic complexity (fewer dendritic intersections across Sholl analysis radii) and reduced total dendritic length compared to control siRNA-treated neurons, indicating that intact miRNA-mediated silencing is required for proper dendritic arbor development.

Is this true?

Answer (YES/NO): NO